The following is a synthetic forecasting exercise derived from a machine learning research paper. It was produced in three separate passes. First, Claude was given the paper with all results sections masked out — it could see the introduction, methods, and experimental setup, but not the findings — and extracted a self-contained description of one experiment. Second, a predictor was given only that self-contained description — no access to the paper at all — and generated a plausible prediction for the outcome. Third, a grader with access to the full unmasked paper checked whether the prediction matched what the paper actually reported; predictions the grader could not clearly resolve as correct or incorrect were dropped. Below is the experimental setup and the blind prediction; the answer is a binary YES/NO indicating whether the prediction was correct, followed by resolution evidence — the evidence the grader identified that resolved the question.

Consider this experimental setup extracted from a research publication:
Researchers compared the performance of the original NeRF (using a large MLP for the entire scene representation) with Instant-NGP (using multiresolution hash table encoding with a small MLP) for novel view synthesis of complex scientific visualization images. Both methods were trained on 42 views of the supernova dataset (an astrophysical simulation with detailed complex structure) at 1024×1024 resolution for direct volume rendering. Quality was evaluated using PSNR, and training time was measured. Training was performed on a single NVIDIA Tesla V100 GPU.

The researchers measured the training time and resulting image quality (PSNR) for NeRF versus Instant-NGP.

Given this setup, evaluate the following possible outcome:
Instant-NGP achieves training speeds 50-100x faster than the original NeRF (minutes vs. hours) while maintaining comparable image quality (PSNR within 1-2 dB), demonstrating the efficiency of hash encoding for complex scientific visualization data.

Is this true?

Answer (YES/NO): NO